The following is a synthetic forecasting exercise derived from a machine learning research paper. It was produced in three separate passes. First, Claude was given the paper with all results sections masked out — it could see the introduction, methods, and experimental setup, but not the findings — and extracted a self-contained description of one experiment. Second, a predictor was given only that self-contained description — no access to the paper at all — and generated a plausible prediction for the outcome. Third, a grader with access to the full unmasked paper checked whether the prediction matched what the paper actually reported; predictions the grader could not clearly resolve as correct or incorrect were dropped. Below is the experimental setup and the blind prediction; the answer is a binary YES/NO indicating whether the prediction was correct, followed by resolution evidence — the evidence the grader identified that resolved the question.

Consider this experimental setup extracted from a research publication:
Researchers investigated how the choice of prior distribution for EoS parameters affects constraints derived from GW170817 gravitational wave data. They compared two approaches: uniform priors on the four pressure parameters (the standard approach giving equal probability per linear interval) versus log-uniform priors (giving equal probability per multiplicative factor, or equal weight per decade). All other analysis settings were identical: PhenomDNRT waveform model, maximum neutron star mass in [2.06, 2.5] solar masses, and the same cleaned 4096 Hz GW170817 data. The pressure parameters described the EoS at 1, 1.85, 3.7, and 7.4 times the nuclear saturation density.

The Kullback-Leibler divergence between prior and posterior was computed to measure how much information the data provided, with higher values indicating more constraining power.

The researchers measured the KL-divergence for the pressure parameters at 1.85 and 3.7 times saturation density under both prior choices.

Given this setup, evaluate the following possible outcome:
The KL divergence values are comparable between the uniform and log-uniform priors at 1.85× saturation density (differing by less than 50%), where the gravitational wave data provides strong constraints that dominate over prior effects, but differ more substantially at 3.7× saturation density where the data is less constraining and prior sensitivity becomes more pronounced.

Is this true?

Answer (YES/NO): NO